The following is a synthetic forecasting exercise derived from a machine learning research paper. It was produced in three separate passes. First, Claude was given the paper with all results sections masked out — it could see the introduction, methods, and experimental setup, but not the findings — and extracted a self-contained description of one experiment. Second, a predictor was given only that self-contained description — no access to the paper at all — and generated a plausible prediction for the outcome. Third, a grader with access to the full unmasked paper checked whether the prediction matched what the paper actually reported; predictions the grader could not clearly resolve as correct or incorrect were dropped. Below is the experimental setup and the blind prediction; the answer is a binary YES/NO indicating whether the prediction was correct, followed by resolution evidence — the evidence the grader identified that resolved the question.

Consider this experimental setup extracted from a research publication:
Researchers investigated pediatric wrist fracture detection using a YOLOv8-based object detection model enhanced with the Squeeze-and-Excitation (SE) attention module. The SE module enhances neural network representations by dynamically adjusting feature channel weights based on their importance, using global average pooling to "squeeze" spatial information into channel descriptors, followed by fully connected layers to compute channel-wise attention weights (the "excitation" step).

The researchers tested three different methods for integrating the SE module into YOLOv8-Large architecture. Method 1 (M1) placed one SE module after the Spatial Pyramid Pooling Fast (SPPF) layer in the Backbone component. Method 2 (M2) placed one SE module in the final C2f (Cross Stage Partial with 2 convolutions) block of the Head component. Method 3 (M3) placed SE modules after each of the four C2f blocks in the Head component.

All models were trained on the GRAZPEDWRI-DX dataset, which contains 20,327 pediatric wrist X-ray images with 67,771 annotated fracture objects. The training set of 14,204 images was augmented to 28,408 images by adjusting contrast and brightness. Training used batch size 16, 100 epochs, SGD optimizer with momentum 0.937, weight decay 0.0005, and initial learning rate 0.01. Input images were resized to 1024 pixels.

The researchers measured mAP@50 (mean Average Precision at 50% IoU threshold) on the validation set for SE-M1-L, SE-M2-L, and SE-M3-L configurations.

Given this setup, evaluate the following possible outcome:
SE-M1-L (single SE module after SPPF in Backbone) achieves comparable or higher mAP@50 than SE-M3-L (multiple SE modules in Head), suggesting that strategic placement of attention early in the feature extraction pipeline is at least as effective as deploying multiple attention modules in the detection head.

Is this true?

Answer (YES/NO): NO